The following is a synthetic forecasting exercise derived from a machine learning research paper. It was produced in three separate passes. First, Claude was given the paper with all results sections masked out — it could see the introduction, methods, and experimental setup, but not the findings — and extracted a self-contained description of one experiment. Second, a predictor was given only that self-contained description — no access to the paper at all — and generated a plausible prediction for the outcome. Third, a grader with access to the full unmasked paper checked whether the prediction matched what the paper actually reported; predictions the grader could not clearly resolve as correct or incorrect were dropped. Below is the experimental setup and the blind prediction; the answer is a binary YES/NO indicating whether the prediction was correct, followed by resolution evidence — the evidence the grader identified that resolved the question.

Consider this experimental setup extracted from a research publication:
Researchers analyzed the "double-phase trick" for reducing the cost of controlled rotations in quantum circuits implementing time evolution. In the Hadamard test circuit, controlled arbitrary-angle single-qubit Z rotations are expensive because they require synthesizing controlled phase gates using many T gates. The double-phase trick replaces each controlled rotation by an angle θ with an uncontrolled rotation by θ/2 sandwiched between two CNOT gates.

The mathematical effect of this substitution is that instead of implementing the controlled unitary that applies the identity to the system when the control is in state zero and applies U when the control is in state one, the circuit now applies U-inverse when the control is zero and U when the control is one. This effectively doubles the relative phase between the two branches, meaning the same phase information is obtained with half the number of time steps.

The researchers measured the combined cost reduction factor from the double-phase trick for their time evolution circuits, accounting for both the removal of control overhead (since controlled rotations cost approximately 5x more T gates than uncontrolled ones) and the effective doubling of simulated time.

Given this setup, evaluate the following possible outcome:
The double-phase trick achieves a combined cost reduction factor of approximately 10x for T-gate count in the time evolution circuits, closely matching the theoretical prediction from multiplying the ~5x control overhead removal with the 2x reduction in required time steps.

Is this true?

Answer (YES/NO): YES